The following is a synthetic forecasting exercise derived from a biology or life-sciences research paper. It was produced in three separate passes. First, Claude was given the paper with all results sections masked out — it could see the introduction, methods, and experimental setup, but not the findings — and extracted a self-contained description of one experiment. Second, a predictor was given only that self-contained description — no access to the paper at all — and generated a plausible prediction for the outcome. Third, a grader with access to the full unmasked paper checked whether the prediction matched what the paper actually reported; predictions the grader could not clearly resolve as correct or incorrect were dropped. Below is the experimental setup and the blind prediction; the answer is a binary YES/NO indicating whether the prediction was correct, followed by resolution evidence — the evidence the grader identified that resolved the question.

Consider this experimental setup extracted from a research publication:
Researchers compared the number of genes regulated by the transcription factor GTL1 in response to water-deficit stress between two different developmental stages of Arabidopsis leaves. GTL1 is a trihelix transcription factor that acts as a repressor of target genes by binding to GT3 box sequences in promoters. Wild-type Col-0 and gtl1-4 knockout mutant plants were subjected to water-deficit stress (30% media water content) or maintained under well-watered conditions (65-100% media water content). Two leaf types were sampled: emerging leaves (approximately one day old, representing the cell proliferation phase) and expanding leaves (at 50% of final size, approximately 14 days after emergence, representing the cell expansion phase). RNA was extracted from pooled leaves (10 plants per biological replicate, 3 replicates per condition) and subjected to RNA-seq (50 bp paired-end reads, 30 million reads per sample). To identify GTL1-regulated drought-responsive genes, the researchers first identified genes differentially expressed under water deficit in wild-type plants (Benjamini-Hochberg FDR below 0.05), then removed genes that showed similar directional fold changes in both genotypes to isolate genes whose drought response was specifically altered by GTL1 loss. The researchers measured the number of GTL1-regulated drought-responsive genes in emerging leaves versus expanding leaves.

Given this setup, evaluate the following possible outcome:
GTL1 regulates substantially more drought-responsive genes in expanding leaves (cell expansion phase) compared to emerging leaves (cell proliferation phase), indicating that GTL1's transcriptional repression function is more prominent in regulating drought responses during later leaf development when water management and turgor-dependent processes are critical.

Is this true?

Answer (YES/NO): YES